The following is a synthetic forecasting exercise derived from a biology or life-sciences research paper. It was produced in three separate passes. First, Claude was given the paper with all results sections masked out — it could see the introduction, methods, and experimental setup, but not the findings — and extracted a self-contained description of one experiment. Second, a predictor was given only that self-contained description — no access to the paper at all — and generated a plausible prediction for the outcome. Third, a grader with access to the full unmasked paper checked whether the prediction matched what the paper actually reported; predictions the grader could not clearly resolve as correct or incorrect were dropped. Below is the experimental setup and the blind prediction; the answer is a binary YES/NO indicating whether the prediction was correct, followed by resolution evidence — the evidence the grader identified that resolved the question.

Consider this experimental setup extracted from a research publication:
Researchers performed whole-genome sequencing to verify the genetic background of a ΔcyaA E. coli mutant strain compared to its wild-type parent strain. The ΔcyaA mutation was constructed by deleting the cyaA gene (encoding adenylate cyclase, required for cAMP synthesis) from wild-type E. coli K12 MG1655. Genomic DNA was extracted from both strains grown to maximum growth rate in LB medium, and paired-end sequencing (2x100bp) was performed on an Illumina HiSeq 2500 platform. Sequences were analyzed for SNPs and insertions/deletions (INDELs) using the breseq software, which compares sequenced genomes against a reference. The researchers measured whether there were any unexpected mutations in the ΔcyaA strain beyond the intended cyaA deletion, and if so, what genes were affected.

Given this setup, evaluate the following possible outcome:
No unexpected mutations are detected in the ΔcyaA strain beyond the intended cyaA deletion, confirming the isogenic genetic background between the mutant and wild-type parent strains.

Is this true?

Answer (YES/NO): NO